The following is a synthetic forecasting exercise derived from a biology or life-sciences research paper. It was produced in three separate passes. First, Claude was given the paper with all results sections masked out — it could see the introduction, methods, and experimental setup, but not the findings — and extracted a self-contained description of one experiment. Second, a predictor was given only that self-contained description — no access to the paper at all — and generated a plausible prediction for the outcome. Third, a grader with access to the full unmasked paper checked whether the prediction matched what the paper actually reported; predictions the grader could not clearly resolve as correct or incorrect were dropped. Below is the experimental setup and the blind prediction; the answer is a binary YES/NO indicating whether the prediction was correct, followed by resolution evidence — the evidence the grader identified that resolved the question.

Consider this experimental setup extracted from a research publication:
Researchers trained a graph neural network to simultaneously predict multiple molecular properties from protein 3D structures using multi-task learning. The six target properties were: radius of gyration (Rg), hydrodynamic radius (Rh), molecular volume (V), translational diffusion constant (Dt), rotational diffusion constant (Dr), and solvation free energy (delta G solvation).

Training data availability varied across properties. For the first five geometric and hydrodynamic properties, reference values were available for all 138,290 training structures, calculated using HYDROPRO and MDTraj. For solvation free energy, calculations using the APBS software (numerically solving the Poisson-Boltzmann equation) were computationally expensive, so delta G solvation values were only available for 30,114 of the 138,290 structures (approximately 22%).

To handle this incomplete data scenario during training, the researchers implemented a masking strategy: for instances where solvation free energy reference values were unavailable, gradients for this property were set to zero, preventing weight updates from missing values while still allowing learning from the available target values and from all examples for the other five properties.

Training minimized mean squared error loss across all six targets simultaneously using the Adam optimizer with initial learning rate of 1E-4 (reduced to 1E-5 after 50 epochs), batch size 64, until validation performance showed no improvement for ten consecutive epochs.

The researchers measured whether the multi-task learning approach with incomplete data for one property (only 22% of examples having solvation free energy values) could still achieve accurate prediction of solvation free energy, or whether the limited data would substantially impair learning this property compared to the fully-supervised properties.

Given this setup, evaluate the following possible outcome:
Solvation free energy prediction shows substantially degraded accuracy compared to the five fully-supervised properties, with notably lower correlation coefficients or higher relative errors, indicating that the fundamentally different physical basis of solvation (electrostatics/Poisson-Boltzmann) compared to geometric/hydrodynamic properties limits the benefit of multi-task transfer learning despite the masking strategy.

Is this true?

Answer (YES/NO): YES